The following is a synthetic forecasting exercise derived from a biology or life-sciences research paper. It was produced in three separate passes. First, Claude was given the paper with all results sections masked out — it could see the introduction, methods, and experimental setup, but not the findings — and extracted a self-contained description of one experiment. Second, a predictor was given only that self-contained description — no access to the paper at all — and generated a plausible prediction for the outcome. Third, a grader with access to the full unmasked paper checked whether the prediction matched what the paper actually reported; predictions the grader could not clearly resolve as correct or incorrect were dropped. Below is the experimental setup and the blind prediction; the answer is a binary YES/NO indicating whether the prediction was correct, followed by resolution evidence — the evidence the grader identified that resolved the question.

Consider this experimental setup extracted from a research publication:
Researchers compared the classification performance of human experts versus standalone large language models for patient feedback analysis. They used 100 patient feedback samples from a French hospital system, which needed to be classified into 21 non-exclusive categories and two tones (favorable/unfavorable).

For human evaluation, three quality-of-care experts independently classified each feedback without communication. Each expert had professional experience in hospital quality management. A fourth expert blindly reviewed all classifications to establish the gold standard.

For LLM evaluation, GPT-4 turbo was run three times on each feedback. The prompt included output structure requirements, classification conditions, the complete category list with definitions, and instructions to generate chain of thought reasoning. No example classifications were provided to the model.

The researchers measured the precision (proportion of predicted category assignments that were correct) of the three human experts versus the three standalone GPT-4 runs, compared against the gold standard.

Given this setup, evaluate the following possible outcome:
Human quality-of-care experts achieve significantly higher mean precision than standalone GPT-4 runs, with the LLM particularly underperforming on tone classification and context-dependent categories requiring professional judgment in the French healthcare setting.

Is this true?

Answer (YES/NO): NO